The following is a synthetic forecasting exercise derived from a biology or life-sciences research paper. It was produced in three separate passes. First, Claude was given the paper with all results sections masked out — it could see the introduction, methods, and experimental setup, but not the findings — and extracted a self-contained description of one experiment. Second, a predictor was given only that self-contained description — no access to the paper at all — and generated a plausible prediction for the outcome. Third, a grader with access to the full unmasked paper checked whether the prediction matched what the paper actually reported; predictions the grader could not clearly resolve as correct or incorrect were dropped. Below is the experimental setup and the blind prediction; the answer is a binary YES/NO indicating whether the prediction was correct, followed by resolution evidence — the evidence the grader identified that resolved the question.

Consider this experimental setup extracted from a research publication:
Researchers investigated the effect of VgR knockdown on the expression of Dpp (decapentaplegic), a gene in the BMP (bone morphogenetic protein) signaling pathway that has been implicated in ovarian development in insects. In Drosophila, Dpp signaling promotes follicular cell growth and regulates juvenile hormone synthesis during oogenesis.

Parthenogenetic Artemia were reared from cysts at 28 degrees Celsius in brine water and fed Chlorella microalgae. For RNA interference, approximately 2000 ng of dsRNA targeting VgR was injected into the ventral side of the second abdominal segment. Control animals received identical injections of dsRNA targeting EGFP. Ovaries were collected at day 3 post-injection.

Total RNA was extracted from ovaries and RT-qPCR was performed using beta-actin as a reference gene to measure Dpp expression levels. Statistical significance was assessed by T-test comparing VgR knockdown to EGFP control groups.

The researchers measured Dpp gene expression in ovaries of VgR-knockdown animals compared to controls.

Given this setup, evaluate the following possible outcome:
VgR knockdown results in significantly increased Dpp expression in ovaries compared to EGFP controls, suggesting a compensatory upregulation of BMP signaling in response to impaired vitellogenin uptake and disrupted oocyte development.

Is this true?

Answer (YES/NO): NO